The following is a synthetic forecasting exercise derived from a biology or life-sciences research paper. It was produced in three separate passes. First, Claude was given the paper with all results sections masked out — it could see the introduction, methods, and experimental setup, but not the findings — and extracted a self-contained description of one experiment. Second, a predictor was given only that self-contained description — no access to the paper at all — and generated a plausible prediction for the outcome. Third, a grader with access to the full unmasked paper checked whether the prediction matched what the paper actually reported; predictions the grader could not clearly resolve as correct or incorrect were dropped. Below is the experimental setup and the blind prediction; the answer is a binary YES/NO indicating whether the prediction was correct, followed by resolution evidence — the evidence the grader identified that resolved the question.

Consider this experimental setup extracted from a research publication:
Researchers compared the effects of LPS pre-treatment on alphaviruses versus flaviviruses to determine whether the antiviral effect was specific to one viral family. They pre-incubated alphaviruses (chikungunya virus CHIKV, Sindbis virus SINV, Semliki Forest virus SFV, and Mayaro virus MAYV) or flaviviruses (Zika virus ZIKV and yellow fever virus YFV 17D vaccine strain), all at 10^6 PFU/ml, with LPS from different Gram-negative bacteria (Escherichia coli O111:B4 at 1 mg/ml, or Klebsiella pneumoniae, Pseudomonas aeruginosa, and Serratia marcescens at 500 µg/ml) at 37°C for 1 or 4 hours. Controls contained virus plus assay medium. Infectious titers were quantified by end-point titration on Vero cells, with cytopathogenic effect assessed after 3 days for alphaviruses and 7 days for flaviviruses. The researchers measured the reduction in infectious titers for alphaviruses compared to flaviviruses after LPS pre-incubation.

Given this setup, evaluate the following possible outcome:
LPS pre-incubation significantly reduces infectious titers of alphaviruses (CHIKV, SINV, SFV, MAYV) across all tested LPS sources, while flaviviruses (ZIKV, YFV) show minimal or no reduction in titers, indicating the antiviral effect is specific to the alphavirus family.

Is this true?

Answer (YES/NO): NO